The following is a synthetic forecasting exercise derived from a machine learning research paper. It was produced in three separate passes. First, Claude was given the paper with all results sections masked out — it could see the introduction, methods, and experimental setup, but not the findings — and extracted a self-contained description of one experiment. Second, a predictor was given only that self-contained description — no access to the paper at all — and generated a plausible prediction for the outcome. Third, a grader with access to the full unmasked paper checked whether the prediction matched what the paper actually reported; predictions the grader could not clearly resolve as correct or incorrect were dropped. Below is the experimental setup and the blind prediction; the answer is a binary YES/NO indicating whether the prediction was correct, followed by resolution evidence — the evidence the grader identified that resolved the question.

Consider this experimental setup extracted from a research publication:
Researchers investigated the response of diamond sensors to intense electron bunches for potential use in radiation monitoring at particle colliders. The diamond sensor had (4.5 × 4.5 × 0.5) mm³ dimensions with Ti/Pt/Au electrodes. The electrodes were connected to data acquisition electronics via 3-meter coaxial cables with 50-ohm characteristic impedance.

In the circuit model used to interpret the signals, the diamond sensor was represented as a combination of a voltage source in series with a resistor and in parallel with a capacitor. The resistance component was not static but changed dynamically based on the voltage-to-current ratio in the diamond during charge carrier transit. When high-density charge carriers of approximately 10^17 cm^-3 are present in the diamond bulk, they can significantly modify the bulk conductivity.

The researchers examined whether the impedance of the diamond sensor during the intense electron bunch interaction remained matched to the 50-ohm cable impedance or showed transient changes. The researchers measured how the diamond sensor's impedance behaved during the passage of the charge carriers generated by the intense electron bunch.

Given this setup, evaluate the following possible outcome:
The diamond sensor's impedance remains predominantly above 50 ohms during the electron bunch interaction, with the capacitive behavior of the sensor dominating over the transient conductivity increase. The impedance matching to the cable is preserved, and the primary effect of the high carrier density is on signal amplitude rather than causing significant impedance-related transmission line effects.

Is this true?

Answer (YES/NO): NO